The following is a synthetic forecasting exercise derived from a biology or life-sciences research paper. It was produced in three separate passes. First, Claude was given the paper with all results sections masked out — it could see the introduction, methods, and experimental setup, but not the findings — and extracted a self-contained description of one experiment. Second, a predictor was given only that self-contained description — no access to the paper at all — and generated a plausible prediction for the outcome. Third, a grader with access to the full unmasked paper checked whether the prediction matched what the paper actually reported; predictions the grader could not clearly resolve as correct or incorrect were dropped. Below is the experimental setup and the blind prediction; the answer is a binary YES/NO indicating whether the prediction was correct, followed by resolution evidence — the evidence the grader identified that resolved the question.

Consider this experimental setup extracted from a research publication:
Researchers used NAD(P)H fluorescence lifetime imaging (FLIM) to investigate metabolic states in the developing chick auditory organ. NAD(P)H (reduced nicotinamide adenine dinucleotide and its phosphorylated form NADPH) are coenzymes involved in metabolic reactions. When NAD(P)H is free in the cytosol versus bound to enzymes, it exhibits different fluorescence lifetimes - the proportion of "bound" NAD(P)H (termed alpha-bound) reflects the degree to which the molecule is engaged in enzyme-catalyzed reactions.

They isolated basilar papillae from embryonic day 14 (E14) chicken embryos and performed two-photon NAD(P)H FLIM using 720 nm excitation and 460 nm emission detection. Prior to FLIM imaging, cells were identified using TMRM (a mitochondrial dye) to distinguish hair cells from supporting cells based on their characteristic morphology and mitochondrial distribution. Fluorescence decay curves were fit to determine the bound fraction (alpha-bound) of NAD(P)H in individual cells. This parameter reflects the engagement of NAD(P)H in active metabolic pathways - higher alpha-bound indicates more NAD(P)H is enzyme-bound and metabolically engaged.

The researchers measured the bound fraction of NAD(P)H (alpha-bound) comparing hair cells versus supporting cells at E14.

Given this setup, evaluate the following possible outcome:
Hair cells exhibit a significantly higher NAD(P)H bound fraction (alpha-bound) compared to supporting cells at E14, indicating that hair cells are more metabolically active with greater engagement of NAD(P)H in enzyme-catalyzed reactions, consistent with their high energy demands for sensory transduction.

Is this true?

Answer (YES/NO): NO